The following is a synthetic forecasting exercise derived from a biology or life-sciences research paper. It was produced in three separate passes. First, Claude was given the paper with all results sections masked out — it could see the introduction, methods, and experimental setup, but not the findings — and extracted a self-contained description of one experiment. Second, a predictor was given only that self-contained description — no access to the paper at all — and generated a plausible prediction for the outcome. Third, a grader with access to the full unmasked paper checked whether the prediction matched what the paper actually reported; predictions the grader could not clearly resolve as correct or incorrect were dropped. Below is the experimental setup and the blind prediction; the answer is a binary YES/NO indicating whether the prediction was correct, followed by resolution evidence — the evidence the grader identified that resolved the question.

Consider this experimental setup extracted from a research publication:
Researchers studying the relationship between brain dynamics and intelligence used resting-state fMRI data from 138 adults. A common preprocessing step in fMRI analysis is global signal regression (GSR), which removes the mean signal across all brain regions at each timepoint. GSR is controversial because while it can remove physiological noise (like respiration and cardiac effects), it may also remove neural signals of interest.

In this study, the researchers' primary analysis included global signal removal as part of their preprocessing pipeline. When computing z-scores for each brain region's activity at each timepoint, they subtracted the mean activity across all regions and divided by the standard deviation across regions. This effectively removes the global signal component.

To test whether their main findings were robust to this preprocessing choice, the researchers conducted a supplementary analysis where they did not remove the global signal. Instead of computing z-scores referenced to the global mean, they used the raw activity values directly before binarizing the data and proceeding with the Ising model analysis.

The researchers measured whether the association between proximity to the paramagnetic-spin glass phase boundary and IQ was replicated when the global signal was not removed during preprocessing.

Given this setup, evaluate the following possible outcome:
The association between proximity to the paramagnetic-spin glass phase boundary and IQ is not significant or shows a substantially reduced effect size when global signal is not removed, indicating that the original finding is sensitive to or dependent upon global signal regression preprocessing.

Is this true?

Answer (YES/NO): NO